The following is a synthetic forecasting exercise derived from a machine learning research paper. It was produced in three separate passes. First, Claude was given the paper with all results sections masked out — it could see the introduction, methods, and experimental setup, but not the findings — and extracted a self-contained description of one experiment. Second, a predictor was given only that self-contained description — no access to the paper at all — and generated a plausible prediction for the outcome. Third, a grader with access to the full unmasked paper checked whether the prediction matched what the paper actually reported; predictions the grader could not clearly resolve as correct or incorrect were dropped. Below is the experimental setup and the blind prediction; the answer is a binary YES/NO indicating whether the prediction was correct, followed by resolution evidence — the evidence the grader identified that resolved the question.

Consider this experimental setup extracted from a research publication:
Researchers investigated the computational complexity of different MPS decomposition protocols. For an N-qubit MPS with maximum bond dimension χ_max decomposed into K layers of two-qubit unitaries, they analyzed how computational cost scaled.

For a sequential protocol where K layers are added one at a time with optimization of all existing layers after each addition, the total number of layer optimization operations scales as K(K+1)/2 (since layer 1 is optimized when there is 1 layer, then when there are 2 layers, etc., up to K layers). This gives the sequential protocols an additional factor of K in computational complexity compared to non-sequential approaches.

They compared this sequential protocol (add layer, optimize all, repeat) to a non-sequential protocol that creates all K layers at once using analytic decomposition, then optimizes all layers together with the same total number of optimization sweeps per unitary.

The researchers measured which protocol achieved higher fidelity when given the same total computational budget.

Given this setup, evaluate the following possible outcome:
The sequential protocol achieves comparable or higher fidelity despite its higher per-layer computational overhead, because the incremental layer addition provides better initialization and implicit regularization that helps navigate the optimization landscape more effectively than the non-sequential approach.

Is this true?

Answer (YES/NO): YES